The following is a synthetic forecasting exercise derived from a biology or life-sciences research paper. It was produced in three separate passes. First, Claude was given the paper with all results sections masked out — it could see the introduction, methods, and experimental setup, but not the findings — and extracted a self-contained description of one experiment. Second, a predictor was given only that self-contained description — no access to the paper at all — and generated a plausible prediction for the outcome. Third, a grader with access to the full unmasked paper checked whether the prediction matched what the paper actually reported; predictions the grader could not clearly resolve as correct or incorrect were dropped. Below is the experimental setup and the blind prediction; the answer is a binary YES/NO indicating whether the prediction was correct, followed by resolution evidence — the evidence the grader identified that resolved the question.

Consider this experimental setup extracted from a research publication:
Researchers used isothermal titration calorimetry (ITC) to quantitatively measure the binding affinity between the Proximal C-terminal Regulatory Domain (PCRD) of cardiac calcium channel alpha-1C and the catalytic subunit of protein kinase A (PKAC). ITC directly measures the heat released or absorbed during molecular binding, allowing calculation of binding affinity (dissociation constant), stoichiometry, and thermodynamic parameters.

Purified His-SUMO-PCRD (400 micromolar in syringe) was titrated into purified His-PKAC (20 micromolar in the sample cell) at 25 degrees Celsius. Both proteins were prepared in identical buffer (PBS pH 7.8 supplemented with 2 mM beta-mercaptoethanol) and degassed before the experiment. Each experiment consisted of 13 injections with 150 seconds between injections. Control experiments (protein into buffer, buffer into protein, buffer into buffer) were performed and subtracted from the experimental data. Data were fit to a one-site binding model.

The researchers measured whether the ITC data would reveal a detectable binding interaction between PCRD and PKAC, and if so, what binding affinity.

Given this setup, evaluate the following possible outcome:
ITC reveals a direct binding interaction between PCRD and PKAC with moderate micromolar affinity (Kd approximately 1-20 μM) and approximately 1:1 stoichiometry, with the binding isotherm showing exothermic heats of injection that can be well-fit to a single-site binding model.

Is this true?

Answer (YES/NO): NO